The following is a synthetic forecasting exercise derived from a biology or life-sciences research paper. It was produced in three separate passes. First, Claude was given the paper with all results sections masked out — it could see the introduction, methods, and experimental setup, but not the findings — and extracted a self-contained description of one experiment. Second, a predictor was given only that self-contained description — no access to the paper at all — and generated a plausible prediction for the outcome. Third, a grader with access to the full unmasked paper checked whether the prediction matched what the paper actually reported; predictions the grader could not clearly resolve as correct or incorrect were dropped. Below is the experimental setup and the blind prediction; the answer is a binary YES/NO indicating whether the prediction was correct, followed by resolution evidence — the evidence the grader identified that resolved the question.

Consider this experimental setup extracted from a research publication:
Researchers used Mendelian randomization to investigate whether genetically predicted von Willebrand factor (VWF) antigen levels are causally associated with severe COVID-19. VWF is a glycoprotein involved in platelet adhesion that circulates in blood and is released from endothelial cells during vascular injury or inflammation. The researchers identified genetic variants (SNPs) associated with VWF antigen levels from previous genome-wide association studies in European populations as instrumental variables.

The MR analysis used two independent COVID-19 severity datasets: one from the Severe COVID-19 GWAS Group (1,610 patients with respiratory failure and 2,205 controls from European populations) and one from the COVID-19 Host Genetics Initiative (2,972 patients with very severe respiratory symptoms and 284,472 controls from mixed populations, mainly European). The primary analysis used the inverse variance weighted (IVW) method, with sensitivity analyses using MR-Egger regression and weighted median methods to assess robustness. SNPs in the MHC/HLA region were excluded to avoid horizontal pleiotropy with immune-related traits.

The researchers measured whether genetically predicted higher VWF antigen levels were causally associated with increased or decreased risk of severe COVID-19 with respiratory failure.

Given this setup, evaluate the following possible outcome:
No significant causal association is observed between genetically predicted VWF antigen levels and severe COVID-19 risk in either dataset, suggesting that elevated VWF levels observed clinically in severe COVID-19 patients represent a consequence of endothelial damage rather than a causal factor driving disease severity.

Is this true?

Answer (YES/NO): NO